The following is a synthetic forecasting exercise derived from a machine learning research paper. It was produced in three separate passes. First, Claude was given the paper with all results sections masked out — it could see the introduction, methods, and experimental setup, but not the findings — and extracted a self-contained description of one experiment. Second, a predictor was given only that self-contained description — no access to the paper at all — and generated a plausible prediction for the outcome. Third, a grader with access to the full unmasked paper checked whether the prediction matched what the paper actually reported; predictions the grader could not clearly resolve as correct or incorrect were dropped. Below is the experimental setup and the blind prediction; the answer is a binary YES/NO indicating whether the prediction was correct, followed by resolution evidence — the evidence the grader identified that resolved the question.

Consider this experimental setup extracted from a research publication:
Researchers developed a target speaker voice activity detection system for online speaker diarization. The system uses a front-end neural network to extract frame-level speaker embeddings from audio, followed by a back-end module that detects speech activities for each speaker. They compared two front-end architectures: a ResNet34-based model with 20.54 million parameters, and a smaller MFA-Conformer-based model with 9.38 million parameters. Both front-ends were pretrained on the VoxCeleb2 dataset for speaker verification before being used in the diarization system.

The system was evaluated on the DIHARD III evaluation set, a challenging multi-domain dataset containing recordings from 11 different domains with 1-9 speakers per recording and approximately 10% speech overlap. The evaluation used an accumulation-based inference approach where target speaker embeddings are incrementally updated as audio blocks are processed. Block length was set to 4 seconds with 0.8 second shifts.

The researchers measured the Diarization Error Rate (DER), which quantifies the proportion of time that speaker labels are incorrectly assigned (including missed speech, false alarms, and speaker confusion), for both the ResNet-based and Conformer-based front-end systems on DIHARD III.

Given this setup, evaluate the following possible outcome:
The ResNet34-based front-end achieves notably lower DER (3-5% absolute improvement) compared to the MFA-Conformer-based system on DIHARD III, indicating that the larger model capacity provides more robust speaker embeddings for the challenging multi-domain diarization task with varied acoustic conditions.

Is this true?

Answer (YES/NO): NO